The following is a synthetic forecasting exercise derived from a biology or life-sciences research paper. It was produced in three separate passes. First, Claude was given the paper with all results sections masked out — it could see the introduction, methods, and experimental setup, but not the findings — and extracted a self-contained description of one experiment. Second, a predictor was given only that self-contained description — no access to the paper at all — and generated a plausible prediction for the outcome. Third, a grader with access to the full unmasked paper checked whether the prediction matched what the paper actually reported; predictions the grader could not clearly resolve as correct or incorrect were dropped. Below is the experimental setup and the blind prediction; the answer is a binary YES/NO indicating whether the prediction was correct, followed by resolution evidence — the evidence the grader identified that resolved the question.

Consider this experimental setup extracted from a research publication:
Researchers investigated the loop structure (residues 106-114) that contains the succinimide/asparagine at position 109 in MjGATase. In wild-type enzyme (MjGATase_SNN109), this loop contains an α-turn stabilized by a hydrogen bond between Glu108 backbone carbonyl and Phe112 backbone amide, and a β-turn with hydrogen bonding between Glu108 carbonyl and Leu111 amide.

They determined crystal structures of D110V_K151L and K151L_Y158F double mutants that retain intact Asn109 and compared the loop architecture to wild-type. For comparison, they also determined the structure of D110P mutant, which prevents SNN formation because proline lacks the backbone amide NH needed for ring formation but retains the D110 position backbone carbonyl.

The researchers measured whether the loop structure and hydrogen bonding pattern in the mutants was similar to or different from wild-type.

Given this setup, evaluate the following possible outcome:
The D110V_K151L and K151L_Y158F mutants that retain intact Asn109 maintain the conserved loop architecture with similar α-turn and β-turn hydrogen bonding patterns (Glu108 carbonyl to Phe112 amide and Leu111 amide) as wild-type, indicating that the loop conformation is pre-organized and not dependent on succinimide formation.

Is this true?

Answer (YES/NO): NO